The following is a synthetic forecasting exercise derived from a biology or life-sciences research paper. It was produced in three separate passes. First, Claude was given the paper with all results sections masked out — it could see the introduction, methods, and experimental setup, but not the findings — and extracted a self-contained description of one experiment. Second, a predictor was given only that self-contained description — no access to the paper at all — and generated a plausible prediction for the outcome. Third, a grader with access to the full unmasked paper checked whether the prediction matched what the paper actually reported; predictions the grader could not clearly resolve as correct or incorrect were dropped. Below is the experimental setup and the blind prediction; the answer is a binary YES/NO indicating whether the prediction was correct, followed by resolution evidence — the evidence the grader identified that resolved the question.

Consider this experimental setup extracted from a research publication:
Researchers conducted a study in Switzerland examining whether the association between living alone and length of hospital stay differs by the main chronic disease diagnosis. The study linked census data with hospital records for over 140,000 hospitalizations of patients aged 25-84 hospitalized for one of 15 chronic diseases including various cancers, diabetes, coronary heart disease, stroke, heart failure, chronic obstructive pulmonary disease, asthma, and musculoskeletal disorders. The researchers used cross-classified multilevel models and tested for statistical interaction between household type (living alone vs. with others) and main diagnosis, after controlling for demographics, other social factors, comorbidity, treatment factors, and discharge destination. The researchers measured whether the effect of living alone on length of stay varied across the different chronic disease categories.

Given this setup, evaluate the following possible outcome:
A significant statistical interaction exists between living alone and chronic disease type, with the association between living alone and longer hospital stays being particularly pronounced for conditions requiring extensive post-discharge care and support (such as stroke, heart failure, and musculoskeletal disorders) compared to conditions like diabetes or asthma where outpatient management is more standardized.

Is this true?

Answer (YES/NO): NO